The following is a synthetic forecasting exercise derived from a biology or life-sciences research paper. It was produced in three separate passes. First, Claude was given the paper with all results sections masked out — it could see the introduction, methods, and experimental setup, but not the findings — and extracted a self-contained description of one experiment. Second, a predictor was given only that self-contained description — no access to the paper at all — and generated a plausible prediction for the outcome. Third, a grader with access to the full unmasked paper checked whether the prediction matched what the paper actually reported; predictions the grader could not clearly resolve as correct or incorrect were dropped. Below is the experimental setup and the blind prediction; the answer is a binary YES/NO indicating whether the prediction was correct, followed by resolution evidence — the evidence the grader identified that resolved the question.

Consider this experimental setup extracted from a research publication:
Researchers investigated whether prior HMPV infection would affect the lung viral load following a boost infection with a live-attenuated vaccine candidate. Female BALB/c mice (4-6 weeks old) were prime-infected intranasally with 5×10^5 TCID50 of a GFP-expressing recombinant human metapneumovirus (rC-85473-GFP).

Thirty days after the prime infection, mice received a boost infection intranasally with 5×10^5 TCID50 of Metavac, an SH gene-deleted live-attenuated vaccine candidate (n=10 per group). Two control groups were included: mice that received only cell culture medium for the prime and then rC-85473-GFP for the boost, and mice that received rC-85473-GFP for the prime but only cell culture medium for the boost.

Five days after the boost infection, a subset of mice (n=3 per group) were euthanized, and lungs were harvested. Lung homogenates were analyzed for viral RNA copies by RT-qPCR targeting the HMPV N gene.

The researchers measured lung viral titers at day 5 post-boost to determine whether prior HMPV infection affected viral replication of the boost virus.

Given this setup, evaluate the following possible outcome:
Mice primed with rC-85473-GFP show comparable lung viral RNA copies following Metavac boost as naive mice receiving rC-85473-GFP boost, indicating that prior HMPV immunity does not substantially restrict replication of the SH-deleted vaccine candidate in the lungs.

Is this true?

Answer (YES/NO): NO